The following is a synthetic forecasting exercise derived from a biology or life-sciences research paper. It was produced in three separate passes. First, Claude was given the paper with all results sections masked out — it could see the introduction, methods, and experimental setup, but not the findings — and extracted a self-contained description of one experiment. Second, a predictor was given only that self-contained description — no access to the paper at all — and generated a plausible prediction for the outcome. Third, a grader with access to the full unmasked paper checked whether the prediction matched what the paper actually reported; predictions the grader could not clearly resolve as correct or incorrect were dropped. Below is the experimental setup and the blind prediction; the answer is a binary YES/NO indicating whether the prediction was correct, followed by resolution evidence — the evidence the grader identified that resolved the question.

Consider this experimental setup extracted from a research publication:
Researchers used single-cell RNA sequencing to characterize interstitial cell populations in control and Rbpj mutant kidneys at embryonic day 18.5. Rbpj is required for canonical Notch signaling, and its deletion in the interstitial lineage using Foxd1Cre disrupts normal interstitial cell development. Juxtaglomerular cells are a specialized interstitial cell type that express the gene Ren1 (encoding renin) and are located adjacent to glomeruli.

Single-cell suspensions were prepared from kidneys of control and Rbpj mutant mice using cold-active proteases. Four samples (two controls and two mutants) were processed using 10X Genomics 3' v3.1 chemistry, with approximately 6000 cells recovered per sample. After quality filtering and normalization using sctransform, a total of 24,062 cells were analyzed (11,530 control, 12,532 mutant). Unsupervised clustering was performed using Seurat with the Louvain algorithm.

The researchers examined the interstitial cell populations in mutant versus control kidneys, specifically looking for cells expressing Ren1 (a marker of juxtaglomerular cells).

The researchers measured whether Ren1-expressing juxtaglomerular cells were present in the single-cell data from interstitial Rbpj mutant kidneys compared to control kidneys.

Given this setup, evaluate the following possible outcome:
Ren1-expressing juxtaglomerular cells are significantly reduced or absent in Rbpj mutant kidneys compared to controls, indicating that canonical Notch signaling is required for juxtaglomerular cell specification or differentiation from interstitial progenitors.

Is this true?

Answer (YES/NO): YES